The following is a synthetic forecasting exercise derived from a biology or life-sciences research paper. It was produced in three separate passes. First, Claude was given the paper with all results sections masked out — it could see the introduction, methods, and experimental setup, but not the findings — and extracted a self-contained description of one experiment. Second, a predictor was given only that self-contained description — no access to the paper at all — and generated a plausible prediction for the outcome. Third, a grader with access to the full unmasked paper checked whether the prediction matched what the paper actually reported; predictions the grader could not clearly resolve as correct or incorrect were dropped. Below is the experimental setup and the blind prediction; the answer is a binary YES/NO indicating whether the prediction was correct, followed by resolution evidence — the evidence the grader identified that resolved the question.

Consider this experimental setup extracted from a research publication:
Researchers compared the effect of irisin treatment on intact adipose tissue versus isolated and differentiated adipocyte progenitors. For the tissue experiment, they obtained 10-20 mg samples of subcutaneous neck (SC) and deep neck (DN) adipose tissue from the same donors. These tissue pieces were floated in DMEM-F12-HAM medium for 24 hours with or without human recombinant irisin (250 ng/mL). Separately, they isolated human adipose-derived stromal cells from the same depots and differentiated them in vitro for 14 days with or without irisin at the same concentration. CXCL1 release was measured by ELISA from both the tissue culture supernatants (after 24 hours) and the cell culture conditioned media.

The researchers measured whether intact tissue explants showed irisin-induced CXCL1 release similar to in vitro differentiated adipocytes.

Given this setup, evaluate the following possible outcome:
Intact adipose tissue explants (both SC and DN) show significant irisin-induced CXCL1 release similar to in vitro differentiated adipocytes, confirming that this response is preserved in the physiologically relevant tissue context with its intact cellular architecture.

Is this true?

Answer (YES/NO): NO